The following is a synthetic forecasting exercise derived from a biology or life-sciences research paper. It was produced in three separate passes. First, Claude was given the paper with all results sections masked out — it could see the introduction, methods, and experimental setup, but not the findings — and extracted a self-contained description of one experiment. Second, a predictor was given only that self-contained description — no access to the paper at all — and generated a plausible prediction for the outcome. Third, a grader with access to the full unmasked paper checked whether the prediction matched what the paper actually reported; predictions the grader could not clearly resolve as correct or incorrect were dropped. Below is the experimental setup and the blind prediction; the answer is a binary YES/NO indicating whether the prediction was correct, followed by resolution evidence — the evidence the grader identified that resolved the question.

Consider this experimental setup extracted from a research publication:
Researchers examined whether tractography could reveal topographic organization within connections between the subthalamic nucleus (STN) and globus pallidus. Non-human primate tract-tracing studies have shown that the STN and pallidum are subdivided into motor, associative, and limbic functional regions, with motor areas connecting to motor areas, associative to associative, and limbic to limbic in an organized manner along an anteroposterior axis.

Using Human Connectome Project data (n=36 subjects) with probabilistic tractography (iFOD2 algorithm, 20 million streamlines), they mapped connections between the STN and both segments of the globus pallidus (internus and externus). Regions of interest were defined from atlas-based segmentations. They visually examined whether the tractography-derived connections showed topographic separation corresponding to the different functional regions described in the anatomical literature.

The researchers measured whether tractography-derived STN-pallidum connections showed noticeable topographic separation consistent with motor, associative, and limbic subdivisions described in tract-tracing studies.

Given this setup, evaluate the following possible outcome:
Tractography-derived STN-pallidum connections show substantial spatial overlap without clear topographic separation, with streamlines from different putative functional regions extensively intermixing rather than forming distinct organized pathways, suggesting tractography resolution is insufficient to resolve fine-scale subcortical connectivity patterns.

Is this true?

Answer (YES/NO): NO